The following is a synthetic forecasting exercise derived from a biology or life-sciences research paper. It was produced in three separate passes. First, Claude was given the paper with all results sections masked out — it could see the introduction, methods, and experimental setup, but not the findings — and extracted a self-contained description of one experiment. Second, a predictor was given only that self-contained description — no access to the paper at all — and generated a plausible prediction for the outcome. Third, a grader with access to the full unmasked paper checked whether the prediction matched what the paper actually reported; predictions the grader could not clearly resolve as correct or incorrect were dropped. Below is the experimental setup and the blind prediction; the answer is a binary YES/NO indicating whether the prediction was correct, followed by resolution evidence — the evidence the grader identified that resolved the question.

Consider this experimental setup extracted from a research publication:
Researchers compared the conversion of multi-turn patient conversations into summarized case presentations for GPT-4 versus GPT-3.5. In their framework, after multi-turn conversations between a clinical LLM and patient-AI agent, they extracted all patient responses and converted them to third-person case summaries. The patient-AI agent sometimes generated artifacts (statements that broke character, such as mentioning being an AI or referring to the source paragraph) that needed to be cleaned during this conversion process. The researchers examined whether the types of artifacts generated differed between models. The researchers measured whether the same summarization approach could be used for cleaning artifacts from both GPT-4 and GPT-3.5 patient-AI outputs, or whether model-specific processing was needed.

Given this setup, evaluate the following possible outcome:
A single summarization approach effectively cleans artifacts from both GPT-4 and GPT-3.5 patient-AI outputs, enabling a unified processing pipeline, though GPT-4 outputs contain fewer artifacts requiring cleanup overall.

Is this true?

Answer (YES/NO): NO